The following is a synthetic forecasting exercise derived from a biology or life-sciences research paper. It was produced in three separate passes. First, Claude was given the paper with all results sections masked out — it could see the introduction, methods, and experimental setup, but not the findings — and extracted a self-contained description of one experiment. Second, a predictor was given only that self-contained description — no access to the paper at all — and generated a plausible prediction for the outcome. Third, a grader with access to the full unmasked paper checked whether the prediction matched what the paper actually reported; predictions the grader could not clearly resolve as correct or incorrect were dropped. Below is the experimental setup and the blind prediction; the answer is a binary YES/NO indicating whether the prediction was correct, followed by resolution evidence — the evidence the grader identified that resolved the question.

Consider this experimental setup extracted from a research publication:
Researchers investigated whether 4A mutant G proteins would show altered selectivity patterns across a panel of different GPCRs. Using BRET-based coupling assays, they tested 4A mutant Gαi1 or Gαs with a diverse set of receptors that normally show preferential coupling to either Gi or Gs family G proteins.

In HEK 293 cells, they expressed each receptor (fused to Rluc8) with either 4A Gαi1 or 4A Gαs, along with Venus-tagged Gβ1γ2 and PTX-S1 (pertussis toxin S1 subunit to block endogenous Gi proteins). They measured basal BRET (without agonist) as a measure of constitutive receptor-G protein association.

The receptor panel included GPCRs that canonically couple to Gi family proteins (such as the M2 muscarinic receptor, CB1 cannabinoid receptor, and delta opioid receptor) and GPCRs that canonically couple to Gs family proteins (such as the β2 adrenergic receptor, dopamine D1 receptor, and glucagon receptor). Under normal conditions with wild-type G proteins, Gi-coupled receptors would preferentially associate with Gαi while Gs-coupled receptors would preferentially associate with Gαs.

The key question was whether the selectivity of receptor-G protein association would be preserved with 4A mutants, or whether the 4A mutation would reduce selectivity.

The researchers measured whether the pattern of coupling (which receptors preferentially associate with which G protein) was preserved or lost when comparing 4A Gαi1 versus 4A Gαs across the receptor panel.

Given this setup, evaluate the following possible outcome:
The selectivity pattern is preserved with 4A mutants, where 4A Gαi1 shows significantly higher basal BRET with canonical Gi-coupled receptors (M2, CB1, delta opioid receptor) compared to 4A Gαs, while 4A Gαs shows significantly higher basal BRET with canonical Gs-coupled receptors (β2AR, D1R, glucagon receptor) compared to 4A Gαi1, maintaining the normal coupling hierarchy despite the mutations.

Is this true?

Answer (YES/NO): NO